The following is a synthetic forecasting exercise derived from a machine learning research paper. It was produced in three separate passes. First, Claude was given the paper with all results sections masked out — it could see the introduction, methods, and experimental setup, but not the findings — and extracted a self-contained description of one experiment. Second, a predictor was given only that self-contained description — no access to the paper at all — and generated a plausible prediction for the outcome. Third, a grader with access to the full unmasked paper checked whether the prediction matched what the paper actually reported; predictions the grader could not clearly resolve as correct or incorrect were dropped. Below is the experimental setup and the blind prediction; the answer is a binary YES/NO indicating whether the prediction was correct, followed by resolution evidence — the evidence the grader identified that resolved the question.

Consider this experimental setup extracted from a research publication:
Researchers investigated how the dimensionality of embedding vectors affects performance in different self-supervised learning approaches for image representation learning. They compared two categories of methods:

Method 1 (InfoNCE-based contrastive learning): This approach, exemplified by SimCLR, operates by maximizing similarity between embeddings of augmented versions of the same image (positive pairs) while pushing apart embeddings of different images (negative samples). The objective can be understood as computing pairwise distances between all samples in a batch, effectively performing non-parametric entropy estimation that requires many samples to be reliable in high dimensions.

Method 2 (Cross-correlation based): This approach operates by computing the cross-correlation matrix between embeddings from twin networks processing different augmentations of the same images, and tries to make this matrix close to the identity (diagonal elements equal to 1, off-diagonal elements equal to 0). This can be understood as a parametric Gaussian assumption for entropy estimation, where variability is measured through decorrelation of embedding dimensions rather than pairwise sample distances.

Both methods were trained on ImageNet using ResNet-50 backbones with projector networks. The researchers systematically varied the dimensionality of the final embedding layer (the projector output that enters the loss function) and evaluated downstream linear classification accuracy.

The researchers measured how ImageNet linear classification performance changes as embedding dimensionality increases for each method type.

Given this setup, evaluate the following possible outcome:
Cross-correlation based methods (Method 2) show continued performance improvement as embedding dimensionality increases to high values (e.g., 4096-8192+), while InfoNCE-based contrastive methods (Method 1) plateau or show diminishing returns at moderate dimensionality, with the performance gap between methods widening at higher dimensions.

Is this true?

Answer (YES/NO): YES